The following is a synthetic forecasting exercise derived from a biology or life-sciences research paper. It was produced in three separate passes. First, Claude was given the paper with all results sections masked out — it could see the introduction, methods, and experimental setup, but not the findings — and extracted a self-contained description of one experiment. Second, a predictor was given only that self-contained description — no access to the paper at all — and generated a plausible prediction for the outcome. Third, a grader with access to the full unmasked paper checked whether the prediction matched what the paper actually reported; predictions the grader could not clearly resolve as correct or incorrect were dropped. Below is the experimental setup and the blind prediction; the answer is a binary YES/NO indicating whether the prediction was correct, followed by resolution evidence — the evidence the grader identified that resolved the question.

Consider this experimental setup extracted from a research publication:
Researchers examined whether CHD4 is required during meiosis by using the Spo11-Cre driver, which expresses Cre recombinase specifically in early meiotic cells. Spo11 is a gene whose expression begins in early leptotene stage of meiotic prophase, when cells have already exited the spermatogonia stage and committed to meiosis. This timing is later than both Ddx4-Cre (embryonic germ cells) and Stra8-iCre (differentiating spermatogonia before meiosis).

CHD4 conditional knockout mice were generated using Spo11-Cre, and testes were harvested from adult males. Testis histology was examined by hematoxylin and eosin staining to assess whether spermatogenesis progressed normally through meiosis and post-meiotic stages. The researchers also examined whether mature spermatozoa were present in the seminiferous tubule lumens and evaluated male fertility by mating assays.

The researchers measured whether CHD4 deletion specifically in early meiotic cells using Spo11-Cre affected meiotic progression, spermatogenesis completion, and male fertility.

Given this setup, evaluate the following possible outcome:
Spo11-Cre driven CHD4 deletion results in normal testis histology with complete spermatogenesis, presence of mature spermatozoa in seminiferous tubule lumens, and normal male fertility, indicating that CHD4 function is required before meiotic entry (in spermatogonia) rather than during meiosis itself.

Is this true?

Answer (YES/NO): NO